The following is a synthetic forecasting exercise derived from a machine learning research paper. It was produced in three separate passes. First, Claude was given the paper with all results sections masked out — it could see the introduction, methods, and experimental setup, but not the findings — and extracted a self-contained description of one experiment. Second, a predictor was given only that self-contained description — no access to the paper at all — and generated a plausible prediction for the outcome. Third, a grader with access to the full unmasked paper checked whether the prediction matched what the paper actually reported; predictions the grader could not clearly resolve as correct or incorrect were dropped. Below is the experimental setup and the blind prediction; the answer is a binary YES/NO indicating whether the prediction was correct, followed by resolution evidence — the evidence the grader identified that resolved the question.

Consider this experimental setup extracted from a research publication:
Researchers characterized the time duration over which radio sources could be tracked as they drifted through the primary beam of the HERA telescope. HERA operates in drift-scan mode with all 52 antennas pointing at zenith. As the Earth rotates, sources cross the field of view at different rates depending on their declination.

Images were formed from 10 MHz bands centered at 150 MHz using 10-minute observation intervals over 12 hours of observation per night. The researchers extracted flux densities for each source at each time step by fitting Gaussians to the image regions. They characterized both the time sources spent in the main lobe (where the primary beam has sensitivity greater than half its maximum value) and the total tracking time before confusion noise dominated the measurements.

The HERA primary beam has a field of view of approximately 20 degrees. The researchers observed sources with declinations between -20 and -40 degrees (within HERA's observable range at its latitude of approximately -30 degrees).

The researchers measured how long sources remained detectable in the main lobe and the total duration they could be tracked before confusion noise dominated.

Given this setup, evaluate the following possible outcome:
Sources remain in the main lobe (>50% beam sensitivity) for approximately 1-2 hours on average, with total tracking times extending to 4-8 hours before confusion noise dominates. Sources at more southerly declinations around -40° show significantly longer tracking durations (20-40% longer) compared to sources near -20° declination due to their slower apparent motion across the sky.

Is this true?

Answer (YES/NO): NO